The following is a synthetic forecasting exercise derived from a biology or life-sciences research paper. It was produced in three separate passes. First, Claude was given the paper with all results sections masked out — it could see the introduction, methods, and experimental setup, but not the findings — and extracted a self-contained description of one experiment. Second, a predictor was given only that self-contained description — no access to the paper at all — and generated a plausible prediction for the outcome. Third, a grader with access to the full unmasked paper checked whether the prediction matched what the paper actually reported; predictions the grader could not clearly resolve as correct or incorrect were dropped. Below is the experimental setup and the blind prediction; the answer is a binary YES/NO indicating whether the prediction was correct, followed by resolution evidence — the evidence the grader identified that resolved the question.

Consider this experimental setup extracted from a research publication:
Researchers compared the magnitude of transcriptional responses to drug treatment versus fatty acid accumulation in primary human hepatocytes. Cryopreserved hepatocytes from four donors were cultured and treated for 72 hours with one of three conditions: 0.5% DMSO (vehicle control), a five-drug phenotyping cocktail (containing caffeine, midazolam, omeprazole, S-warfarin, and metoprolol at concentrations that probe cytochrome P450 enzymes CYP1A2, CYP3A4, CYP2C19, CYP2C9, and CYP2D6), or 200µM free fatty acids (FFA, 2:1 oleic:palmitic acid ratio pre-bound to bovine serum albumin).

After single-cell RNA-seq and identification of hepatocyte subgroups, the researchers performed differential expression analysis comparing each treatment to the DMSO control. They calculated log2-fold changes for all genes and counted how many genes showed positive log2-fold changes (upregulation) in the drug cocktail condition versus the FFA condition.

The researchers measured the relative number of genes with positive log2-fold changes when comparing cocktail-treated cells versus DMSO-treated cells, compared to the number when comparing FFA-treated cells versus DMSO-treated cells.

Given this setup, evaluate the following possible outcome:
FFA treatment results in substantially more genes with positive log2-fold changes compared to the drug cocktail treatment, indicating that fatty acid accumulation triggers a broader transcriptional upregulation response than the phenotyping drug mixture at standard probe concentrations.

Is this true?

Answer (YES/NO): NO